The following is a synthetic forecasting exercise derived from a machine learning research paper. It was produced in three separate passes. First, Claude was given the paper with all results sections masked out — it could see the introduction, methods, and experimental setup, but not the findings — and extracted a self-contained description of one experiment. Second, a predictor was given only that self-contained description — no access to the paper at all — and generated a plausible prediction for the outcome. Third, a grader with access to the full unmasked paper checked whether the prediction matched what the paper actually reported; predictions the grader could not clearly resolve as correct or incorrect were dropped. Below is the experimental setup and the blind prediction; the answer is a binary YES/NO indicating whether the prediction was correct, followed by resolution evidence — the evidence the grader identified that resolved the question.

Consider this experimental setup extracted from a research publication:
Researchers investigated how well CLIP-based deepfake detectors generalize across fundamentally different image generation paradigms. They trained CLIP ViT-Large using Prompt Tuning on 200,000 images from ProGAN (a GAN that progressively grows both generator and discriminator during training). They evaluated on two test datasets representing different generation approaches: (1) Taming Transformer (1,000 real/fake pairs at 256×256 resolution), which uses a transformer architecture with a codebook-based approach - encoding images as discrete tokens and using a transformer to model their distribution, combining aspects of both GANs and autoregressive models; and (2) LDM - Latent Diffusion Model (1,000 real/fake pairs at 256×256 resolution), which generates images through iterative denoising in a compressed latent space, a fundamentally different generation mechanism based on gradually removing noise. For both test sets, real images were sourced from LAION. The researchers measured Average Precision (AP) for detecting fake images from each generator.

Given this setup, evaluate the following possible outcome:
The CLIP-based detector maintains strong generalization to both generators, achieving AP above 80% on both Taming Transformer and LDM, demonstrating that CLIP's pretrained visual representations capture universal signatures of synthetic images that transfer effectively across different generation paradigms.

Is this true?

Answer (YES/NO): YES